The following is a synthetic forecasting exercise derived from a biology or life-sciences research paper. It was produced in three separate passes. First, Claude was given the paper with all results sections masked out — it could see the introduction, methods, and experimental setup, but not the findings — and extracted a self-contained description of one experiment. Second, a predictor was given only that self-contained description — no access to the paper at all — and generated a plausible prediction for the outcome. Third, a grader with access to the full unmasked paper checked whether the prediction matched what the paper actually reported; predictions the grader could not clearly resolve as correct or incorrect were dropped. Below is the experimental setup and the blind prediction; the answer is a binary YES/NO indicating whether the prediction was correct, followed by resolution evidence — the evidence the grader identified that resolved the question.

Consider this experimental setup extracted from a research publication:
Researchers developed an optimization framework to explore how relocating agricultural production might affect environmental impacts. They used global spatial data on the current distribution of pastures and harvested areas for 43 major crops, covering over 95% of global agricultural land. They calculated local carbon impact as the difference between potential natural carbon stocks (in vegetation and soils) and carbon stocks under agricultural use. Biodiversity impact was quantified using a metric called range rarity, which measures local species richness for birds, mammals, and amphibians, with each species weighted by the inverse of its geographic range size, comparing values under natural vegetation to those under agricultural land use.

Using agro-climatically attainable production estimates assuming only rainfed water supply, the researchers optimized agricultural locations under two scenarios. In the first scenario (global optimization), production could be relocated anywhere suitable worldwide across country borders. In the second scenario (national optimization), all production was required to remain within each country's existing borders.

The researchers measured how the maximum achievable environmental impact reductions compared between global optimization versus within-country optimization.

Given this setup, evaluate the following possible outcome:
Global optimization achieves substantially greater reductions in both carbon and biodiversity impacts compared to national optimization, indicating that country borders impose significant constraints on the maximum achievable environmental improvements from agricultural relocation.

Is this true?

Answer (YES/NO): YES